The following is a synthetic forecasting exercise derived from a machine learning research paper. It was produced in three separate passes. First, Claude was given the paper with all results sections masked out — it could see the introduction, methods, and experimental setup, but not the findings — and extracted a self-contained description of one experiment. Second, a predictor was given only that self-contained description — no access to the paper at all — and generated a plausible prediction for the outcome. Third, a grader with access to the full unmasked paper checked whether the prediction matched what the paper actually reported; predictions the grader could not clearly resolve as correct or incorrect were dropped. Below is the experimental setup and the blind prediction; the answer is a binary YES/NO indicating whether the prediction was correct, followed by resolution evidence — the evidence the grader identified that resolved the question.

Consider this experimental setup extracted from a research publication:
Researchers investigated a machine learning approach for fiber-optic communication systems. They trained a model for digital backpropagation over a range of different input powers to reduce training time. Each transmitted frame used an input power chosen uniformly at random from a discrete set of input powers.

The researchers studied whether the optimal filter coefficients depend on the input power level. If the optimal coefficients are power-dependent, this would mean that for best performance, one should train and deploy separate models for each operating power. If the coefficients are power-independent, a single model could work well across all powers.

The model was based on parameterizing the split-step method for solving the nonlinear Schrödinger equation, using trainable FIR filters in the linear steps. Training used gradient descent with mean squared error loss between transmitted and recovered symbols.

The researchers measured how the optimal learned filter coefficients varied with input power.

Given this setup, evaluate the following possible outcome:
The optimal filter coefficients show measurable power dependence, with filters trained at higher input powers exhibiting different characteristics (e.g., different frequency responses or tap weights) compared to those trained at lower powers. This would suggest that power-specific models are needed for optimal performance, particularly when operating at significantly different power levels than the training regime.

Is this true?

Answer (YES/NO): YES